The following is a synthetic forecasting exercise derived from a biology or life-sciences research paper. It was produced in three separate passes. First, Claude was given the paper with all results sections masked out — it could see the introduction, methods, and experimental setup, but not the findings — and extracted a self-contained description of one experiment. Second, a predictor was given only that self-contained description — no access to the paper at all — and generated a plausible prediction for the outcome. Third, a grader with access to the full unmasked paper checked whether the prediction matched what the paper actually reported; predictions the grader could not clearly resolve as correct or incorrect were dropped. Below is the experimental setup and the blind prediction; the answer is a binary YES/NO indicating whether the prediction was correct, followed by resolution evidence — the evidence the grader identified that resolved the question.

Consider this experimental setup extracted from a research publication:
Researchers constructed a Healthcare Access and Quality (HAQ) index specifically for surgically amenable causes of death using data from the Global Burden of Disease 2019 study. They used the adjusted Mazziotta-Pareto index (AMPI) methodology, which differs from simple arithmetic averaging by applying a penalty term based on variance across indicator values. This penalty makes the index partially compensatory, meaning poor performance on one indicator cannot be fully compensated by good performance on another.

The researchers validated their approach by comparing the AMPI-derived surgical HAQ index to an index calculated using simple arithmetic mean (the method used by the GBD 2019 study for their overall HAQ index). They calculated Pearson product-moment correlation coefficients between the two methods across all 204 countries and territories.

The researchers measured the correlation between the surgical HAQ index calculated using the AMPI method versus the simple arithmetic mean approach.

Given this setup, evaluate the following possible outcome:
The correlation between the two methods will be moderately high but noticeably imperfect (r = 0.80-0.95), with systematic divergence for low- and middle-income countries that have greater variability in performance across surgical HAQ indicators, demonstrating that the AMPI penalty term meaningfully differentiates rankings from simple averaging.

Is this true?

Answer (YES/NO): NO